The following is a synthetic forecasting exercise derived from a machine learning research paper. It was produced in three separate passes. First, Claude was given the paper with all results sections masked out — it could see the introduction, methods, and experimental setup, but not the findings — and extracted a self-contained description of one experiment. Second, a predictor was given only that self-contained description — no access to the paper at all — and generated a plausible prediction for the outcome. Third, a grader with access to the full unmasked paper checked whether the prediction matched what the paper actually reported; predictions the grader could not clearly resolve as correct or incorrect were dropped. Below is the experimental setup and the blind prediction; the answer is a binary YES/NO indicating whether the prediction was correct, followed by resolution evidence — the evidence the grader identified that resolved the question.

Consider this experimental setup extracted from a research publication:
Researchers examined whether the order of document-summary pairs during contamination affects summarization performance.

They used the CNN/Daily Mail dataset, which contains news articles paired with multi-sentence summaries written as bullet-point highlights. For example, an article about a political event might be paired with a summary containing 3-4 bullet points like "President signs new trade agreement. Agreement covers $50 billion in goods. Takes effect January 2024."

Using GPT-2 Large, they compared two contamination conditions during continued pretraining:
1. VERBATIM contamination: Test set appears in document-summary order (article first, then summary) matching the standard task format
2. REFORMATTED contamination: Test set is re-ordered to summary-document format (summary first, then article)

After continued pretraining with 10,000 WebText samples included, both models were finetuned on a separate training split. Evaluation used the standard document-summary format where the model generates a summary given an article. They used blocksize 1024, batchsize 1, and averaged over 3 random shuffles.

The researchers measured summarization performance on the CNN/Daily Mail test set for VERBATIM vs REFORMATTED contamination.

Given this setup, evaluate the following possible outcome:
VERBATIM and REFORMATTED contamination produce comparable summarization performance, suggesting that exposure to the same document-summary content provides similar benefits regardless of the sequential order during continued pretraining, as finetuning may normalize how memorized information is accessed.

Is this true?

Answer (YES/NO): YES